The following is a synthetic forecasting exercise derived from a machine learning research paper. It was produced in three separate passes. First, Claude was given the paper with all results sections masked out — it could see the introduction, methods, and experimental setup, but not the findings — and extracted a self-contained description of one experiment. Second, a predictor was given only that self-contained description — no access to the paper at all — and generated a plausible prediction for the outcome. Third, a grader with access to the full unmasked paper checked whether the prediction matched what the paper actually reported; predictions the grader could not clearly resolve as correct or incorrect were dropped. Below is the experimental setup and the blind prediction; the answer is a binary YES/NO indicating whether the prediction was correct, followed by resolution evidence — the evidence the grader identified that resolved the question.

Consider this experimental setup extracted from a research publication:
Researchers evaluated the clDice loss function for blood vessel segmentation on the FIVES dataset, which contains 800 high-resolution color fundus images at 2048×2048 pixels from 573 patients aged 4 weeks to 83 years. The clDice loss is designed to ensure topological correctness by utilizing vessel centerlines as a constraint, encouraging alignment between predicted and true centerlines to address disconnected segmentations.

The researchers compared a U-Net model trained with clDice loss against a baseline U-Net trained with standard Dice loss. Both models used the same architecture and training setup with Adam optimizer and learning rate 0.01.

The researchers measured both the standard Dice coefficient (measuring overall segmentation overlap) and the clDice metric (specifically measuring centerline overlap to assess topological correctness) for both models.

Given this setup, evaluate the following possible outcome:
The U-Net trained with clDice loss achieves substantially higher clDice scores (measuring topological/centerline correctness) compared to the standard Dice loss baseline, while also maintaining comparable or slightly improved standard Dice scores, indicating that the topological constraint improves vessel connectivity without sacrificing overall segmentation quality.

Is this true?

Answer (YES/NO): NO